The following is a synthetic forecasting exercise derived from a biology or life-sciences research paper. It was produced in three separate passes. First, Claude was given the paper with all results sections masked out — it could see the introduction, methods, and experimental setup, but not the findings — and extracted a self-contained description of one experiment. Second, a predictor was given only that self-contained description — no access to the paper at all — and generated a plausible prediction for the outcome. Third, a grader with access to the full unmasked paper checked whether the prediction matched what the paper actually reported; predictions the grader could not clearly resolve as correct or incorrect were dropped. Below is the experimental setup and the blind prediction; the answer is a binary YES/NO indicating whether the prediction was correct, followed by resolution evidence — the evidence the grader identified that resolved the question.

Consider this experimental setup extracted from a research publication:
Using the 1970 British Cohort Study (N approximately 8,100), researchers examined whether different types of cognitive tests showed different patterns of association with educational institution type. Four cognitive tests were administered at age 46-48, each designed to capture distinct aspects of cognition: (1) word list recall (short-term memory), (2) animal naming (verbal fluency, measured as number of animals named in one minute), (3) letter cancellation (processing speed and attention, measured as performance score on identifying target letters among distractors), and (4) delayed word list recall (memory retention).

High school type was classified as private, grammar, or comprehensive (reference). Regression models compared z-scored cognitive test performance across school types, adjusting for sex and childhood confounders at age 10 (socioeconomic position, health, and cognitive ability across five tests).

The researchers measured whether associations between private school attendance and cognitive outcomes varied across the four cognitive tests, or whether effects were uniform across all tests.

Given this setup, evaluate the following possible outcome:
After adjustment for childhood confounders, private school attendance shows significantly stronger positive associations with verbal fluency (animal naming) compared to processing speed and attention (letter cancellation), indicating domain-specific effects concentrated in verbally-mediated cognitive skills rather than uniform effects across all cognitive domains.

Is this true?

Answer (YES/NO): NO